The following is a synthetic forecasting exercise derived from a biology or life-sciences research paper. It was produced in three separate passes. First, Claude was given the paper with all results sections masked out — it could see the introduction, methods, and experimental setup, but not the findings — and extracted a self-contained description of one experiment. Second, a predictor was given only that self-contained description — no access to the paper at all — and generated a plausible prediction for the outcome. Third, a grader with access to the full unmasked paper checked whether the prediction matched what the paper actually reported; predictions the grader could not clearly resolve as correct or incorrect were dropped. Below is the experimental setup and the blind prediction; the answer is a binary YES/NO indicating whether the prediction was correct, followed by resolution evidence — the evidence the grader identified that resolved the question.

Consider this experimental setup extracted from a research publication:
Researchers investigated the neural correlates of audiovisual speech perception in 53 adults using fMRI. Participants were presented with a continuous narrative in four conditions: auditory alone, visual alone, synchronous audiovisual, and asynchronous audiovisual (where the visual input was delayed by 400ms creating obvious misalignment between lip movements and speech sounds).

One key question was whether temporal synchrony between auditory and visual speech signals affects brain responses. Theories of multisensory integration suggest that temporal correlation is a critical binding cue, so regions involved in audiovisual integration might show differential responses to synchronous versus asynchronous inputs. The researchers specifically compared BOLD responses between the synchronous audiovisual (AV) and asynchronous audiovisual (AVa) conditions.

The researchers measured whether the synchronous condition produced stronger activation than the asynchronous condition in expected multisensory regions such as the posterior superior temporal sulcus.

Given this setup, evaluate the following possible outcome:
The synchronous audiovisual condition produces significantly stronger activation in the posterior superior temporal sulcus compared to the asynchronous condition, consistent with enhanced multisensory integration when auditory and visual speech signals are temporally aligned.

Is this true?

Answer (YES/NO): NO